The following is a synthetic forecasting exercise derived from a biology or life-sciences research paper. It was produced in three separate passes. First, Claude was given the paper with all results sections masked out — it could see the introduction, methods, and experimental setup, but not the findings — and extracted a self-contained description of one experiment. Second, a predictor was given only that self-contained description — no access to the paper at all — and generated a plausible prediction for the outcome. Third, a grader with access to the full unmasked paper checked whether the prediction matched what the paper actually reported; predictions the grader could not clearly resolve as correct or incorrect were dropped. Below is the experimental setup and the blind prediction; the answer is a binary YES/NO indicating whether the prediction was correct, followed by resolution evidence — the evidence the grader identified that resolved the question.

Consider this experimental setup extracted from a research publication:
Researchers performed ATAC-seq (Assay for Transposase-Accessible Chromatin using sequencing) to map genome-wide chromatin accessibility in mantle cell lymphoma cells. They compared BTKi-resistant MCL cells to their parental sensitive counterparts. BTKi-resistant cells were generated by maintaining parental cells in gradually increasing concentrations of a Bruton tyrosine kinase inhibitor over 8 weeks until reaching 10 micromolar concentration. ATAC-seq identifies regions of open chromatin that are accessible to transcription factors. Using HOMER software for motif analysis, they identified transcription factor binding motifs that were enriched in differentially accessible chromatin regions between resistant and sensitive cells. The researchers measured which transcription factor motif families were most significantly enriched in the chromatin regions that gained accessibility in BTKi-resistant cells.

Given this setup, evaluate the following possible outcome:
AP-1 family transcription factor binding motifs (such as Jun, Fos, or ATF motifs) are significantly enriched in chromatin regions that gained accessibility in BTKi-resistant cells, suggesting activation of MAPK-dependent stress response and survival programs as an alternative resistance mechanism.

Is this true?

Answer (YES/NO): NO